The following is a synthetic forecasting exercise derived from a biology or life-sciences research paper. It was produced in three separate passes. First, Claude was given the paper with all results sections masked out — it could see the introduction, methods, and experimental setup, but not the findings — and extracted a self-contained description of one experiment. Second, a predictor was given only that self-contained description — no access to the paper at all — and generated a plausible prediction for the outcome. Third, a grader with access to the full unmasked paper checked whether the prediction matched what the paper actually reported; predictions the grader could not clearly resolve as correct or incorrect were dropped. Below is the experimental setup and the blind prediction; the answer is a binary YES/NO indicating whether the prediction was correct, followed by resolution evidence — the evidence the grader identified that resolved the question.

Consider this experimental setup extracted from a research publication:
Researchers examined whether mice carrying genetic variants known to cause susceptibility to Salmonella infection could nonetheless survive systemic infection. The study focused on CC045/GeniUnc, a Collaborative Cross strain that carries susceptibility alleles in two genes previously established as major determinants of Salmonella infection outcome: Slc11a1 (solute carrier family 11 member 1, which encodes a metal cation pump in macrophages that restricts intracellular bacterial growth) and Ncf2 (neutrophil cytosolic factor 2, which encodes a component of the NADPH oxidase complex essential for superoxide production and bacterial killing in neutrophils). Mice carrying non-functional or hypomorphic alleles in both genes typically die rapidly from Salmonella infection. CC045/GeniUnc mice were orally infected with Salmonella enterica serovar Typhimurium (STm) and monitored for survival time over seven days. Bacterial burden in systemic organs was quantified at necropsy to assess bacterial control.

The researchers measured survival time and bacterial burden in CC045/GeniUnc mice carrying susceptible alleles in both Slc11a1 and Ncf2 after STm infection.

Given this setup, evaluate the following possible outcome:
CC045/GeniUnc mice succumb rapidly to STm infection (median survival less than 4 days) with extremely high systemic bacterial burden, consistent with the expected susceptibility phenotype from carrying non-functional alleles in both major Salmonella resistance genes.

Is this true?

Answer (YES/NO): NO